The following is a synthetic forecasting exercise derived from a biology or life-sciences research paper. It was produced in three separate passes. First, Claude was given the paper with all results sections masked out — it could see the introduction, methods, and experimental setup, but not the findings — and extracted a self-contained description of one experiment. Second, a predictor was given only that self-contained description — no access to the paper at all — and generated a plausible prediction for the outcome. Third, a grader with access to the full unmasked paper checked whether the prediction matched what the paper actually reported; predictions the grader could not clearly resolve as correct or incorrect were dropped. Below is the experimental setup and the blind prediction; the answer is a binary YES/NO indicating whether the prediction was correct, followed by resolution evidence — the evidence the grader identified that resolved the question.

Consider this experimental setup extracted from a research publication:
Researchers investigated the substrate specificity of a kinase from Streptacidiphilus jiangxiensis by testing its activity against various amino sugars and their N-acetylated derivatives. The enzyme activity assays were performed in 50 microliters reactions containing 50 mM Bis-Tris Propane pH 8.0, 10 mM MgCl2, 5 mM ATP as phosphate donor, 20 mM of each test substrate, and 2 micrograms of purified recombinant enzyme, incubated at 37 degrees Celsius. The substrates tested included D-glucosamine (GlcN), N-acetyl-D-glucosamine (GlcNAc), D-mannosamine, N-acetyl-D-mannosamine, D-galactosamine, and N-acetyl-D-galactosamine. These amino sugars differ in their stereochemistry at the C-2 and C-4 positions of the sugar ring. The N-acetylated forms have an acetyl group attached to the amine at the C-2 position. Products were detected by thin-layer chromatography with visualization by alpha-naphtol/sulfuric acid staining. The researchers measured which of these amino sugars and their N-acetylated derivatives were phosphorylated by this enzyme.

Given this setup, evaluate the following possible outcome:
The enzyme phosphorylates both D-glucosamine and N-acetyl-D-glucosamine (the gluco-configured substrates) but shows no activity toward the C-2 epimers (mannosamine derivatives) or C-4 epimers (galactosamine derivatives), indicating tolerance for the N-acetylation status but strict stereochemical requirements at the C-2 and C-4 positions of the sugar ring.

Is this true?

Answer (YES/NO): NO